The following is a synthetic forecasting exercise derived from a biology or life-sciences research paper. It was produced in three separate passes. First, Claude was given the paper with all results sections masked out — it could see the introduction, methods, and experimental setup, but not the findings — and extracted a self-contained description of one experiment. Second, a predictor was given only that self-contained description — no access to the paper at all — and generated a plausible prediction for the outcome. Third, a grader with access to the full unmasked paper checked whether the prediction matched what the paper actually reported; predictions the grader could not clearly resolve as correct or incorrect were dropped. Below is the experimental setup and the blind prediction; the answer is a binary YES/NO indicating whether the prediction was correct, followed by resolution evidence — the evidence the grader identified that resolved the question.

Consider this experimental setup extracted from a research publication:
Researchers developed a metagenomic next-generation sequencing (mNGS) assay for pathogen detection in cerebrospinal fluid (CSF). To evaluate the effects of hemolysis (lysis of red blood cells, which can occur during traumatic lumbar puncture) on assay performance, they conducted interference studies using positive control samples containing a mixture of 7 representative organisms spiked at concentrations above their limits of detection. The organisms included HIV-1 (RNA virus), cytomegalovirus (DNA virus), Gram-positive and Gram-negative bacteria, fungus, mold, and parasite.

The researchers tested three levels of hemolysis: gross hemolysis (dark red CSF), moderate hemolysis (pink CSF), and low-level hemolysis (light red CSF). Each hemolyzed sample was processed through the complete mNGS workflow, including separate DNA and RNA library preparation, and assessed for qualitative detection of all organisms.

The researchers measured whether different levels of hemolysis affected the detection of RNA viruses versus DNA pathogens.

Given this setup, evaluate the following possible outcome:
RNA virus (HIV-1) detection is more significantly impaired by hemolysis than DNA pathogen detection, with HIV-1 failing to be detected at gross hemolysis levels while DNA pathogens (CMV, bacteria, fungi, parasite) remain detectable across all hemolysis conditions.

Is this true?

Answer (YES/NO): NO